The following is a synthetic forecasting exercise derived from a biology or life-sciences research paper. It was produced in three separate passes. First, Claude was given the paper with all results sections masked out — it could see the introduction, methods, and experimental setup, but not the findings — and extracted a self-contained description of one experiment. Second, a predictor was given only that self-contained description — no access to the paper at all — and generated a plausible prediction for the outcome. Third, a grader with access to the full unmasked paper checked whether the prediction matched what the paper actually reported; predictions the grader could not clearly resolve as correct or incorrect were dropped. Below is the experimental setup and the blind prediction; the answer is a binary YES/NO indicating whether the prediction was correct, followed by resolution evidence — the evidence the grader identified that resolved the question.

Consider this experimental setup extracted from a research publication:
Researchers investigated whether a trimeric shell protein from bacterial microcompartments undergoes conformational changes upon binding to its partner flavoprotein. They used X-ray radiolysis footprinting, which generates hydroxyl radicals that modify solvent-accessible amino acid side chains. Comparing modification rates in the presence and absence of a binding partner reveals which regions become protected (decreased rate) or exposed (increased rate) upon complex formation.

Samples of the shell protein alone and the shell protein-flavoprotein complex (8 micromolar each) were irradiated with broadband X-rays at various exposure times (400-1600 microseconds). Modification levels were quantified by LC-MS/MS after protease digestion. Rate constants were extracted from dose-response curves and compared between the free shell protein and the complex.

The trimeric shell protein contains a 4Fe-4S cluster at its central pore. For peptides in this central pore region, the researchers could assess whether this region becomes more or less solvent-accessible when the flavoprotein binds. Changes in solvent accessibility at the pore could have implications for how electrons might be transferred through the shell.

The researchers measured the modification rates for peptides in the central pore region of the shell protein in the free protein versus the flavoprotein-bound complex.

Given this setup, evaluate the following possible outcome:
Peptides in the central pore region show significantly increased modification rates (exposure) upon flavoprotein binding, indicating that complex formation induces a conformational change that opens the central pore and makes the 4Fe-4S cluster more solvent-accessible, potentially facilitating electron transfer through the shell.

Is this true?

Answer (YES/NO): NO